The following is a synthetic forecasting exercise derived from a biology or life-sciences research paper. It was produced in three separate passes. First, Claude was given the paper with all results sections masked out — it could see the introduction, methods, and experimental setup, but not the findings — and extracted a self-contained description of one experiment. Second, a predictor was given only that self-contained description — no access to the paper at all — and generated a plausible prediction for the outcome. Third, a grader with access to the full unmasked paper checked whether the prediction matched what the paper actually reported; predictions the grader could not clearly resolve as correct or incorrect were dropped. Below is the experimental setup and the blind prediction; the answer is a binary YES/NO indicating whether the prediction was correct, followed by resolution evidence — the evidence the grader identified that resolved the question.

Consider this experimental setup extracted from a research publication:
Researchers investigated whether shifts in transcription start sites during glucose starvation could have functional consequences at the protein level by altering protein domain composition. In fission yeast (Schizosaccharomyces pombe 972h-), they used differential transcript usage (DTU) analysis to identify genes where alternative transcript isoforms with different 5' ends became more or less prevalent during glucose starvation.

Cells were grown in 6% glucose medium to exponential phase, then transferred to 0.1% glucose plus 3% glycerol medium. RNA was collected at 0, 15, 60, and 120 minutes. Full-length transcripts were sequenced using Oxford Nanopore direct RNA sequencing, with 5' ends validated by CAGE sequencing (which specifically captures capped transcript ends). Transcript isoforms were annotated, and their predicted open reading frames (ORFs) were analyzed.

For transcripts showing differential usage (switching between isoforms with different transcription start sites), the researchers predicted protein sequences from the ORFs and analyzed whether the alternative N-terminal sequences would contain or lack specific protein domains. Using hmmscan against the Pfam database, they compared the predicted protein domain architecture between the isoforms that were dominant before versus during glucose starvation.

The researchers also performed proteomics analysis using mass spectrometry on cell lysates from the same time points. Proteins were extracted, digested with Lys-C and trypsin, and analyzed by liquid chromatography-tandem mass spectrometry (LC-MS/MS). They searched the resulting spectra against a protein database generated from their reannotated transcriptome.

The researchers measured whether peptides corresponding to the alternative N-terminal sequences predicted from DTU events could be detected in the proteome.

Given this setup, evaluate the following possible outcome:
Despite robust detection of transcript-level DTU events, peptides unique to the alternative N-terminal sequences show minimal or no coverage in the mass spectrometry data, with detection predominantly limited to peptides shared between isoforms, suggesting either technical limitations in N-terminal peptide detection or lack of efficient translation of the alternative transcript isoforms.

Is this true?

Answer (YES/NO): NO